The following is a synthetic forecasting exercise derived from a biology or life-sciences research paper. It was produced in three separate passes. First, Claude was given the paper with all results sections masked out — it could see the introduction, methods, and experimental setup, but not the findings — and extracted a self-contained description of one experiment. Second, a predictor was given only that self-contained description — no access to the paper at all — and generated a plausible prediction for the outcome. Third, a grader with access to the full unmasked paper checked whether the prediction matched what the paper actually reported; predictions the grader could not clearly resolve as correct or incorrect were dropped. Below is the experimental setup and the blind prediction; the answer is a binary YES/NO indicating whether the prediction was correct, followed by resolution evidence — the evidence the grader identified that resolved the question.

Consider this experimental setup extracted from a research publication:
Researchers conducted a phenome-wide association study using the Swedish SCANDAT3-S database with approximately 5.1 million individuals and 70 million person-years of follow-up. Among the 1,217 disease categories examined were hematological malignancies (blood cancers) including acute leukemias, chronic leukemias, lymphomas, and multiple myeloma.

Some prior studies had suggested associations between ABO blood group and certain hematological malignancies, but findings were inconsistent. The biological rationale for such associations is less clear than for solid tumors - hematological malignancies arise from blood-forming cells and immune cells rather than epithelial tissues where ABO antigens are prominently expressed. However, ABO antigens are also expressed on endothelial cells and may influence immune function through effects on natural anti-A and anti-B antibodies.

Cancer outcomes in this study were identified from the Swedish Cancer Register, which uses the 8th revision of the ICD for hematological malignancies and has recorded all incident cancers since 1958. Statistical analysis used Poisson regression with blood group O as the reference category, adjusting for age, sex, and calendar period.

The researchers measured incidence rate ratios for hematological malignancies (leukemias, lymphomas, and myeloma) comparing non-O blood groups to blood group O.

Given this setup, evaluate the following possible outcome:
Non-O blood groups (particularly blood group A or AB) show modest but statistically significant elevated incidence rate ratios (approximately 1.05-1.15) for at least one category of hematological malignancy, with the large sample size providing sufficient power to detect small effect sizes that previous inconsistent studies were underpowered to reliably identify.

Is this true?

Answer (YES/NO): NO